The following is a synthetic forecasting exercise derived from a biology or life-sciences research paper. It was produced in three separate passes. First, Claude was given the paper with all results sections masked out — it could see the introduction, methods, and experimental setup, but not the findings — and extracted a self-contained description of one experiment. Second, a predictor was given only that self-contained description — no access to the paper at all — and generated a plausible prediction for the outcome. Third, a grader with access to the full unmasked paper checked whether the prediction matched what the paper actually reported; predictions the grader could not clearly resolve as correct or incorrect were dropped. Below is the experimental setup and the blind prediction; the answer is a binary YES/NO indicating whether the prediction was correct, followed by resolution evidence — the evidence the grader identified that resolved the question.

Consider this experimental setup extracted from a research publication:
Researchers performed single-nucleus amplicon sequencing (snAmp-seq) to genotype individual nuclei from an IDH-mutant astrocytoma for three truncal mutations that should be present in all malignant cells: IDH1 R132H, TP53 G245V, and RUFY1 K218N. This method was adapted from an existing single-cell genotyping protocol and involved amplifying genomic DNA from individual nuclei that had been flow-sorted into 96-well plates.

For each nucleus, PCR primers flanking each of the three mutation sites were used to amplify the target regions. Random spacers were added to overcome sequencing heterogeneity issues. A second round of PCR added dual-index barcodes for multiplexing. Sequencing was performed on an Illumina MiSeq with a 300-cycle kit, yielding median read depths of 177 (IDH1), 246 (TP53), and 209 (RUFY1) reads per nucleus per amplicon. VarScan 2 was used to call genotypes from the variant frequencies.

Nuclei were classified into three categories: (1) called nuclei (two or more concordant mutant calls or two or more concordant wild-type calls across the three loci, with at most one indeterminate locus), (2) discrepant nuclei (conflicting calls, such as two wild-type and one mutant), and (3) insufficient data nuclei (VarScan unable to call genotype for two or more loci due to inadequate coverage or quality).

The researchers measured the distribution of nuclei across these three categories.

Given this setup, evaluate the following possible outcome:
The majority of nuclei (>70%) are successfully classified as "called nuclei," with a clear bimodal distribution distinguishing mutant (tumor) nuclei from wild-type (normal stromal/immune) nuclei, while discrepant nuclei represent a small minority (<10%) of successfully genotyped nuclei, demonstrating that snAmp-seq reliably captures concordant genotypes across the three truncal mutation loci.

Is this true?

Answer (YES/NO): YES